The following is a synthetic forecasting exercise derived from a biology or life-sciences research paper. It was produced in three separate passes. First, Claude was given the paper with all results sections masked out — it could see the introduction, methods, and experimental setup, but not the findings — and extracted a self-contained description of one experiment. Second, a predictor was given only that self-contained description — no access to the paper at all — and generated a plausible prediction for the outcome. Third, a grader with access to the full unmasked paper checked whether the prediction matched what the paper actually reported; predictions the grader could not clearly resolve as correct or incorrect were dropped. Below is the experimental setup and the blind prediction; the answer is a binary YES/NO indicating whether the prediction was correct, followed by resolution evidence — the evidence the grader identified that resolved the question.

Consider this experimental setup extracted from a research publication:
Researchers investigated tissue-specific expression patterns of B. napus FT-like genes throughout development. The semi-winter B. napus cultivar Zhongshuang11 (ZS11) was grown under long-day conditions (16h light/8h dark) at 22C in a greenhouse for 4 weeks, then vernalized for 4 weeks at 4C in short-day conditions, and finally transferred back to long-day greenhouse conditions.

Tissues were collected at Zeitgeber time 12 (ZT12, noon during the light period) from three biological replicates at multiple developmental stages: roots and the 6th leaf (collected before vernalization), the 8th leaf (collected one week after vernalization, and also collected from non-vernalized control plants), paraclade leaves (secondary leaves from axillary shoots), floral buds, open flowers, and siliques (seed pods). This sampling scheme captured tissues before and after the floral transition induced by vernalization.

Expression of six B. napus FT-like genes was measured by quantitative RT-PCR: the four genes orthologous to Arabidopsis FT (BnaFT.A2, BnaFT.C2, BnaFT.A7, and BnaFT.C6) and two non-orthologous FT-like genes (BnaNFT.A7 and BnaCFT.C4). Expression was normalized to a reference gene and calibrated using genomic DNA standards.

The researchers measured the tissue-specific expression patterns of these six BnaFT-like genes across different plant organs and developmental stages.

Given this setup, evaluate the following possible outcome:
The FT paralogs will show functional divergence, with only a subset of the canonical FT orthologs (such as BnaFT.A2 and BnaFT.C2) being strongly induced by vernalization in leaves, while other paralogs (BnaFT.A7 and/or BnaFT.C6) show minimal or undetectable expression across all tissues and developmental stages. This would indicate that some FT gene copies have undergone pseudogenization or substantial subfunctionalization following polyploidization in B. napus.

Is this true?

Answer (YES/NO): NO